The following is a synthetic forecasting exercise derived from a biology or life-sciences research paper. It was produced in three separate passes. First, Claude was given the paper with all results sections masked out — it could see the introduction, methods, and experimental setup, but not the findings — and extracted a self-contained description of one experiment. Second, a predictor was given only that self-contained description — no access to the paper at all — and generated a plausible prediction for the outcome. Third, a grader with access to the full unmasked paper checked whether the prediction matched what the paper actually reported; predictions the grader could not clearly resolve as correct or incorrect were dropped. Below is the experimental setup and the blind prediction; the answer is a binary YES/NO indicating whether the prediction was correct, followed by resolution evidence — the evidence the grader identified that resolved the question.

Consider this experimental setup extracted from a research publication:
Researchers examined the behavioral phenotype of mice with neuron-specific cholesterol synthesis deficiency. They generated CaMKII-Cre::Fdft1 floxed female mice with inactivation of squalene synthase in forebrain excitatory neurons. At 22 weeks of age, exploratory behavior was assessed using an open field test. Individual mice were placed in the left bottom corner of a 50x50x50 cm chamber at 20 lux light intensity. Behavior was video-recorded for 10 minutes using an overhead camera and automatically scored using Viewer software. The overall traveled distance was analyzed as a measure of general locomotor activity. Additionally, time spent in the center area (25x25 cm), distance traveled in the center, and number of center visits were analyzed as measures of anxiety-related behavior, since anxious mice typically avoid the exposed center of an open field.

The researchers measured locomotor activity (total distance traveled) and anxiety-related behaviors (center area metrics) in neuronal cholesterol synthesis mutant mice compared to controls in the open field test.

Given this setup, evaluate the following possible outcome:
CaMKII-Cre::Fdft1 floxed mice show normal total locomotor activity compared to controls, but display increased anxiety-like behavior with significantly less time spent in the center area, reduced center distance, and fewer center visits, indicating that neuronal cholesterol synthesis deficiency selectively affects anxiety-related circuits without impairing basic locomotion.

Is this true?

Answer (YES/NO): NO